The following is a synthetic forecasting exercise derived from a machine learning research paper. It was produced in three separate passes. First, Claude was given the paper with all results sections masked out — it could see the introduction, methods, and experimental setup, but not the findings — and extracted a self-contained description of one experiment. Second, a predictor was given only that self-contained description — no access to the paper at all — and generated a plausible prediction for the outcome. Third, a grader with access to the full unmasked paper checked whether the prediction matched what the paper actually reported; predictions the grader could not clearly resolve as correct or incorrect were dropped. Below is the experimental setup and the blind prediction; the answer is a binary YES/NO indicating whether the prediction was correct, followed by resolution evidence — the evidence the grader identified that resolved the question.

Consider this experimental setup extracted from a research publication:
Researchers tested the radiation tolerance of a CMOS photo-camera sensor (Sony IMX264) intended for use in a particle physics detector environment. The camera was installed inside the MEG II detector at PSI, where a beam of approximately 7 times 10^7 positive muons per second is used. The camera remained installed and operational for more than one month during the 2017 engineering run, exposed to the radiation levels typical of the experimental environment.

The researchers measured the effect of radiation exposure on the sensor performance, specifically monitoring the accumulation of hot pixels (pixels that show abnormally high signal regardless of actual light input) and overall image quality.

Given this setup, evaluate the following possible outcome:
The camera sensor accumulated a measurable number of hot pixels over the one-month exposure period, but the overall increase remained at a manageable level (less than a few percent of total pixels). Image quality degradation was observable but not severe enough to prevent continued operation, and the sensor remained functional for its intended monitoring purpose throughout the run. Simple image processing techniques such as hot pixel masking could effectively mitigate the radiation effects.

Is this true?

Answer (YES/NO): NO